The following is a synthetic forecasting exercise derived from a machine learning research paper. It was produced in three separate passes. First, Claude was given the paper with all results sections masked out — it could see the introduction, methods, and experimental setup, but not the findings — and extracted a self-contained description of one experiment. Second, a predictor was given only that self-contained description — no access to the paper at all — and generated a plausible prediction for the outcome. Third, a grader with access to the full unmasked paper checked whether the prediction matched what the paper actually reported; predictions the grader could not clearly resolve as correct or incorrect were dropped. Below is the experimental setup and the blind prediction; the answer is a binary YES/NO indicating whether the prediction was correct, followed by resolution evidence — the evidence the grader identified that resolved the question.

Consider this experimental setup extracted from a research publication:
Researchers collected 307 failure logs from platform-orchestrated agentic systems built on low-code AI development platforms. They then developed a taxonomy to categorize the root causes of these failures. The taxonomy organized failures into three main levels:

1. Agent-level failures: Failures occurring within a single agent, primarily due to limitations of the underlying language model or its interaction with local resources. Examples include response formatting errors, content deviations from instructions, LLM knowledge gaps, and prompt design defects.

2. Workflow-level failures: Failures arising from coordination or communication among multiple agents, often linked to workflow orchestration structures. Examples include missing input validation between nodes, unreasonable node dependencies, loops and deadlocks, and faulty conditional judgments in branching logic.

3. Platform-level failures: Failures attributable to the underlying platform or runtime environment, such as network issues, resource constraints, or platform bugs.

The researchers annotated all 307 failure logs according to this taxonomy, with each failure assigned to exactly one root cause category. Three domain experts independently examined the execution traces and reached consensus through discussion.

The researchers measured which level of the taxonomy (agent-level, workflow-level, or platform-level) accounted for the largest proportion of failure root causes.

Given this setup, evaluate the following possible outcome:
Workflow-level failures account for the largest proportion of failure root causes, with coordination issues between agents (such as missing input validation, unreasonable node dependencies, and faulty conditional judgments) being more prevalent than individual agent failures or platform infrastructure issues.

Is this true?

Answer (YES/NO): NO